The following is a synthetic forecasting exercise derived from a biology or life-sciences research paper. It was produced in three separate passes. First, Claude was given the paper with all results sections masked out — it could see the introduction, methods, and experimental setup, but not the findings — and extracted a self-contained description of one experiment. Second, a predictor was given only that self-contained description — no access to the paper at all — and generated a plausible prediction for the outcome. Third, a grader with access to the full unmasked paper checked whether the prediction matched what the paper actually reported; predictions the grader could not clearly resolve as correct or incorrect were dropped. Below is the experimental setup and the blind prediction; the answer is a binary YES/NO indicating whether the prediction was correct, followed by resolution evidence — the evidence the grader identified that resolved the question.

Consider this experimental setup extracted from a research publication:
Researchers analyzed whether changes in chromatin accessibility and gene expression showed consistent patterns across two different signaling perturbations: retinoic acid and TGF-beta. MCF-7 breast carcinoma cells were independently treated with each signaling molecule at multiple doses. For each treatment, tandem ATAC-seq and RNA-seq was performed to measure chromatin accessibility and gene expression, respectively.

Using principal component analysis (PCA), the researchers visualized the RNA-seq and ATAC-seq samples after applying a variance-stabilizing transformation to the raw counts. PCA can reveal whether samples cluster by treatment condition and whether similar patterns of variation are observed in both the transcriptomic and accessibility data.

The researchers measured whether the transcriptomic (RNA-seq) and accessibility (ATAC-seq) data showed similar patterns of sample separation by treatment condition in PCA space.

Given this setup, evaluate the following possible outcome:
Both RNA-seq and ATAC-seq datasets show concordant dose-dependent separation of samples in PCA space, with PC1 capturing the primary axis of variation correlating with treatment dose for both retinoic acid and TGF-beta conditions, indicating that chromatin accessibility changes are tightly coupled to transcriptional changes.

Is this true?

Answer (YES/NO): NO